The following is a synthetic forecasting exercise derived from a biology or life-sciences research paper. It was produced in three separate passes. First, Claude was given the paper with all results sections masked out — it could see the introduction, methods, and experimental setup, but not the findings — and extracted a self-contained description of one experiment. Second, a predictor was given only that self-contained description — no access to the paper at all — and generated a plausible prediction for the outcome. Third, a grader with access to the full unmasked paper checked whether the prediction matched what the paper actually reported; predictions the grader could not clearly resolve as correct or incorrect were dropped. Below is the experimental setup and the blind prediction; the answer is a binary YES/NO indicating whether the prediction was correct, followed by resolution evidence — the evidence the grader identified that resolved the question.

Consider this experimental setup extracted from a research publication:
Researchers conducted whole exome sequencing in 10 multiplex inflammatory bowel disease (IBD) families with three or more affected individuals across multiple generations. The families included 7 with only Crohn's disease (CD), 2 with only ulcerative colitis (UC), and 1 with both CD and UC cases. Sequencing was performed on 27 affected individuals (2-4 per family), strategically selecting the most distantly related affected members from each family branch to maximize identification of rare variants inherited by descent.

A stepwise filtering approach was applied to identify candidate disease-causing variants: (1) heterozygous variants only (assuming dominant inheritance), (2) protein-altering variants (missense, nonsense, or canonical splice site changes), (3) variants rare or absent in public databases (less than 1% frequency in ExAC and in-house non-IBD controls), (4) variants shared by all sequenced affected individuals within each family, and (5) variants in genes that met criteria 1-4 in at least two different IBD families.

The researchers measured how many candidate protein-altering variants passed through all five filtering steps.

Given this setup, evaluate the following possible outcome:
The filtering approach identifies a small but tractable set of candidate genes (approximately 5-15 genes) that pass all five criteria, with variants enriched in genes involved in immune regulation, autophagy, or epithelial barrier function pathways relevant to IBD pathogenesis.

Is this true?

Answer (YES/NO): NO